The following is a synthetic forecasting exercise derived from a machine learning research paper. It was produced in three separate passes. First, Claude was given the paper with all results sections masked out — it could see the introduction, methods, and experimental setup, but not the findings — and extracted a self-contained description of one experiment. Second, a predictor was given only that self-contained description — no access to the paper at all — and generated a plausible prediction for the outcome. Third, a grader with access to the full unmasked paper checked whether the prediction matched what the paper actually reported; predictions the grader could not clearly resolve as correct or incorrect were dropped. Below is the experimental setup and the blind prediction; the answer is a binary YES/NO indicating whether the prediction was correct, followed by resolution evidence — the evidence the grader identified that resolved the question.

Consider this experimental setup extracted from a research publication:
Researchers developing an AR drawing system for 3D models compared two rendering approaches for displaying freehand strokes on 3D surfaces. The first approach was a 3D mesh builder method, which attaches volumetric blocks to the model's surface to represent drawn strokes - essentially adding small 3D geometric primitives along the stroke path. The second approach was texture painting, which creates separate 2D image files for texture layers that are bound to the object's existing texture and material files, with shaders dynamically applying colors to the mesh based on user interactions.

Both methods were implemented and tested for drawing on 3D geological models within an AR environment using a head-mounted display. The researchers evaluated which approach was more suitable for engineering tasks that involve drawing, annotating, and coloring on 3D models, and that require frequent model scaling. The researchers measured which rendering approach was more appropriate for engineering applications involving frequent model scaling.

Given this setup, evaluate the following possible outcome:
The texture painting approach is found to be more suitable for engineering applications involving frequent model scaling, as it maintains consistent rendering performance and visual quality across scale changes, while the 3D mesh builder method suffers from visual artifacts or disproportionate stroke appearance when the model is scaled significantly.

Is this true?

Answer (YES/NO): NO